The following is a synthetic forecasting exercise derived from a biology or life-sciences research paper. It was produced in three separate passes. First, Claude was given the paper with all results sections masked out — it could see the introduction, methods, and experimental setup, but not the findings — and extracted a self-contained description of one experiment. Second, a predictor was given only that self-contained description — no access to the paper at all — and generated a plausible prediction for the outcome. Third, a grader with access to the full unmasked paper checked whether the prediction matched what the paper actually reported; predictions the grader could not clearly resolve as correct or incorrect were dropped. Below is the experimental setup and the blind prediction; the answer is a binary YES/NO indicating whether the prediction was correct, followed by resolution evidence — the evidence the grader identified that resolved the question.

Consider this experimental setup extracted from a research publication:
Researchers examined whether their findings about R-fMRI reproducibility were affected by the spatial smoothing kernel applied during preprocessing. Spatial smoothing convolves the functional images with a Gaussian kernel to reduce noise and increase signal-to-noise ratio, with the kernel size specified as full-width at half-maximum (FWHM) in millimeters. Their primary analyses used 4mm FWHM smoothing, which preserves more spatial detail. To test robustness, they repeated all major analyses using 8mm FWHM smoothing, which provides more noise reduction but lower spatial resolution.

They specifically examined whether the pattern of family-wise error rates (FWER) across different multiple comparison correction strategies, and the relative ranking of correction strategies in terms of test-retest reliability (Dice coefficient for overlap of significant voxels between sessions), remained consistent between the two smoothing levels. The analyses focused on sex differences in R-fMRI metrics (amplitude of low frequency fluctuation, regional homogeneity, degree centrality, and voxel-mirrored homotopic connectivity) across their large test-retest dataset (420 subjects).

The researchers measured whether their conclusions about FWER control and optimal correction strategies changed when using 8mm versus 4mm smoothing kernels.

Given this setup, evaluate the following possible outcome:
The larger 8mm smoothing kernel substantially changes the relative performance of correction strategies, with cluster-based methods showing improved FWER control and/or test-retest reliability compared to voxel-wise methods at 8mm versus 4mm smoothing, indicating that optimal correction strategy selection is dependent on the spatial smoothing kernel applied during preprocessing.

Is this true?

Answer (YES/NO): NO